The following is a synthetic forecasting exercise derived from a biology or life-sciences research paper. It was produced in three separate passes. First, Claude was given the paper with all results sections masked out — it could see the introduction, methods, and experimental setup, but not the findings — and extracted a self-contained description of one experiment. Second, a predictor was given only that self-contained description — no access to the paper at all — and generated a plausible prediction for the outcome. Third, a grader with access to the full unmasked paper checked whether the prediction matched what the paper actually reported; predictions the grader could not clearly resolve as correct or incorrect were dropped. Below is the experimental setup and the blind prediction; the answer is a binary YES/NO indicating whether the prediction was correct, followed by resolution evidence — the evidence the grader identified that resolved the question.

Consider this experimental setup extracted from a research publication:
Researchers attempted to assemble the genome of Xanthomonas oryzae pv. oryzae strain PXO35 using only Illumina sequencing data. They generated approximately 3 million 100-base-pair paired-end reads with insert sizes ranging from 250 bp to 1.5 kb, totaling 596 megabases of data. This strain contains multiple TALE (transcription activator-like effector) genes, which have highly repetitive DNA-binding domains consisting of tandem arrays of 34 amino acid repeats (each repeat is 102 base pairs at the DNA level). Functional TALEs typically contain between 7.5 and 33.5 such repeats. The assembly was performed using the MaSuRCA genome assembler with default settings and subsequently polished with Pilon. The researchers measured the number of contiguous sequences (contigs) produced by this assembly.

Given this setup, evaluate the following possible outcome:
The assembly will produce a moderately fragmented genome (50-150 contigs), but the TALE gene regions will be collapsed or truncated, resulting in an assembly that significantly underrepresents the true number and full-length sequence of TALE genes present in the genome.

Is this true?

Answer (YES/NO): NO